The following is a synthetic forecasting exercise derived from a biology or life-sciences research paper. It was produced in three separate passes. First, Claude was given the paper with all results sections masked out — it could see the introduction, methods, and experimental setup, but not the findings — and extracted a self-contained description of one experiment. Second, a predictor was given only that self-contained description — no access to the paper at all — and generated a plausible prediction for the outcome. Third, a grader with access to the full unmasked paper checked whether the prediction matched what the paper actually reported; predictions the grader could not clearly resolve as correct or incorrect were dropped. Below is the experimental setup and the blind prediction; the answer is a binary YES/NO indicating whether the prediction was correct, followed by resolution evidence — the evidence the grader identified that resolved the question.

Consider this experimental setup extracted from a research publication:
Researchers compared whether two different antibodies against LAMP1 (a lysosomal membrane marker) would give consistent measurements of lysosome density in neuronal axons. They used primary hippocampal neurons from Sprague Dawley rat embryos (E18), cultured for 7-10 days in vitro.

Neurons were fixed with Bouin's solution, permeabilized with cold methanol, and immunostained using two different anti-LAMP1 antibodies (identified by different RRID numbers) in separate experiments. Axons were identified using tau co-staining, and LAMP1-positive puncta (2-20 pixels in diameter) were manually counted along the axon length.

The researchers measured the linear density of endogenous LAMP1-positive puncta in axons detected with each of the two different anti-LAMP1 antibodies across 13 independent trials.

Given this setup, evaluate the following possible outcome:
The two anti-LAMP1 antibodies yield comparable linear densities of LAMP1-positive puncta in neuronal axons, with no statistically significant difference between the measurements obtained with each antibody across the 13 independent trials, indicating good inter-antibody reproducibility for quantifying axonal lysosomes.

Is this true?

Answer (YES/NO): NO